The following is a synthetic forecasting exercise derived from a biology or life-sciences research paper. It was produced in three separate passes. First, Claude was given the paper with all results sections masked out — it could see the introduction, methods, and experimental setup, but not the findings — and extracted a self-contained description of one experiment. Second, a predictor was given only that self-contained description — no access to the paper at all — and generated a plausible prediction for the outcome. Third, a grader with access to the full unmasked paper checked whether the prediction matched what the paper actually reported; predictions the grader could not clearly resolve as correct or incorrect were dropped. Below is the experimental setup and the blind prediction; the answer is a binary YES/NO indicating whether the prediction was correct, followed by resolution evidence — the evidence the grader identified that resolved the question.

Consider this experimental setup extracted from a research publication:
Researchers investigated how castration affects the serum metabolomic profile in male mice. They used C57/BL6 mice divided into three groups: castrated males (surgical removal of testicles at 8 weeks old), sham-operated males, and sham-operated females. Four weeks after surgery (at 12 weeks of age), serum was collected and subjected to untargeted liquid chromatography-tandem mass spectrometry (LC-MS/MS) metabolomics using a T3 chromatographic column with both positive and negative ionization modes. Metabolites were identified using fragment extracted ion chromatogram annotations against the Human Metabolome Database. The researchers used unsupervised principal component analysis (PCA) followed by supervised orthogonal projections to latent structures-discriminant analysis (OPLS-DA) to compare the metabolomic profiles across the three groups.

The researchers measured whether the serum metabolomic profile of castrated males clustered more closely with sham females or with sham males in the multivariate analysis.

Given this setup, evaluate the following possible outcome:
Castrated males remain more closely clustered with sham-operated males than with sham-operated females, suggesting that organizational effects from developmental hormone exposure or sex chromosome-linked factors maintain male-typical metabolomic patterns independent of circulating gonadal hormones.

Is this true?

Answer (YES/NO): NO